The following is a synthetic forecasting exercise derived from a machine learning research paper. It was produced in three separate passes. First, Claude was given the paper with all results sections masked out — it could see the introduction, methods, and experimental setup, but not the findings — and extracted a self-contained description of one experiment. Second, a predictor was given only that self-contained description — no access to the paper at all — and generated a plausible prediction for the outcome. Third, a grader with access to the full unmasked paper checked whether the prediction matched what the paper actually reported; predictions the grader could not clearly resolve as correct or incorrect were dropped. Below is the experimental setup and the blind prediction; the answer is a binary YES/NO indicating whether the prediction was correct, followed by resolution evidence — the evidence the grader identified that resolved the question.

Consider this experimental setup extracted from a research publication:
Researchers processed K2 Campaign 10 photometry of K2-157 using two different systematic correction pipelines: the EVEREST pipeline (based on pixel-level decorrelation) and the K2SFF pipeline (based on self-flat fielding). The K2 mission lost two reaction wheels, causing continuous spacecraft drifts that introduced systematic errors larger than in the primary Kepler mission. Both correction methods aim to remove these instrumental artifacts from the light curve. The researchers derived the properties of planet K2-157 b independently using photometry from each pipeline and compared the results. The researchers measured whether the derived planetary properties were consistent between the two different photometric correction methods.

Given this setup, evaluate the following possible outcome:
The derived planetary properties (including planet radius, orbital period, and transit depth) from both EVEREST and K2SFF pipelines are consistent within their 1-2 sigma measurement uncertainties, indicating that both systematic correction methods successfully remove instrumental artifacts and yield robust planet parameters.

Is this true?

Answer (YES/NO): YES